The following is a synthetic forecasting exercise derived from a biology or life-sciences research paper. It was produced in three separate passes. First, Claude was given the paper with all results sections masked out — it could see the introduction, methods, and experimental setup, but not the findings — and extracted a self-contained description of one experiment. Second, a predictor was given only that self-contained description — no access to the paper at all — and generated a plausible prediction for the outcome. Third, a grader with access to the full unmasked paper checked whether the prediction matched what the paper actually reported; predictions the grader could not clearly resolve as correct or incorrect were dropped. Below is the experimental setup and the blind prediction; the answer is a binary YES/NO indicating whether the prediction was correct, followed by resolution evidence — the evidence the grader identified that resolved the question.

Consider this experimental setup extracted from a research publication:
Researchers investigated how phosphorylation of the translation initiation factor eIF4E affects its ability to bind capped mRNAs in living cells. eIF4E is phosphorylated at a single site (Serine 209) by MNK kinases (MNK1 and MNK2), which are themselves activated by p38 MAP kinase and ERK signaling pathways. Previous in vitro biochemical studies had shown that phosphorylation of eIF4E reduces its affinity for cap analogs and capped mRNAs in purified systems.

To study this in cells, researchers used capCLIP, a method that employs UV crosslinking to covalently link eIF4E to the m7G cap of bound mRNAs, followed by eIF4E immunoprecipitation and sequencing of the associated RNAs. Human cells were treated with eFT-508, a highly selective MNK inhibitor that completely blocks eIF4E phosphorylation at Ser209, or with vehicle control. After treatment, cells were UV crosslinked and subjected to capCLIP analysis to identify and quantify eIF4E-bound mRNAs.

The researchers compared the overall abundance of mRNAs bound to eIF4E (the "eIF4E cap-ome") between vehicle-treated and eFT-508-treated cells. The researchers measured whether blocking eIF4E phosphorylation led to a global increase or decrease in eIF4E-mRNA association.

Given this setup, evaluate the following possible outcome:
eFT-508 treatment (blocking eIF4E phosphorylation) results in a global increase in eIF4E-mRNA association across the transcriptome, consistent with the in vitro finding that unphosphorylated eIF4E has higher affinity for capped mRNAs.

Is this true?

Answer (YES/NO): YES